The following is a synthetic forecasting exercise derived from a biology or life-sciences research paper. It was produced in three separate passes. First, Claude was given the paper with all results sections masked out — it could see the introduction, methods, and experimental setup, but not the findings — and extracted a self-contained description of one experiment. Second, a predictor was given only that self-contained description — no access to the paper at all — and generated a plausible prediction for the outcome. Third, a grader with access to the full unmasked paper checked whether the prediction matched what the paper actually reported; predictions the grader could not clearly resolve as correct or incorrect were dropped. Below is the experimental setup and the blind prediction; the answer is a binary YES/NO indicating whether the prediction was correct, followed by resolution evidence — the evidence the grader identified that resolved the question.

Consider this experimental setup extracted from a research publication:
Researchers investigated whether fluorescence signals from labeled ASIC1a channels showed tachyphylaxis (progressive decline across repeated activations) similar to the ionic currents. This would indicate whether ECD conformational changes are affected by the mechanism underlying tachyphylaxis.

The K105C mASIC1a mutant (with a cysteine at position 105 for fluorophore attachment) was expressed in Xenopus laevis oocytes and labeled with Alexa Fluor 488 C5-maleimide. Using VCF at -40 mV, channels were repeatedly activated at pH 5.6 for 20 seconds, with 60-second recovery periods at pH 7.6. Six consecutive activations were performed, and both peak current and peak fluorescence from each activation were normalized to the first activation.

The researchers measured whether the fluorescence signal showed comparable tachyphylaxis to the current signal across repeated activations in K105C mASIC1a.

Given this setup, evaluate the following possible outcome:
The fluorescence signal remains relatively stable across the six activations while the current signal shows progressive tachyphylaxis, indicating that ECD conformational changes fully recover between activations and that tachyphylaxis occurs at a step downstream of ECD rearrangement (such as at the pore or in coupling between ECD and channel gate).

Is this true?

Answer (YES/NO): YES